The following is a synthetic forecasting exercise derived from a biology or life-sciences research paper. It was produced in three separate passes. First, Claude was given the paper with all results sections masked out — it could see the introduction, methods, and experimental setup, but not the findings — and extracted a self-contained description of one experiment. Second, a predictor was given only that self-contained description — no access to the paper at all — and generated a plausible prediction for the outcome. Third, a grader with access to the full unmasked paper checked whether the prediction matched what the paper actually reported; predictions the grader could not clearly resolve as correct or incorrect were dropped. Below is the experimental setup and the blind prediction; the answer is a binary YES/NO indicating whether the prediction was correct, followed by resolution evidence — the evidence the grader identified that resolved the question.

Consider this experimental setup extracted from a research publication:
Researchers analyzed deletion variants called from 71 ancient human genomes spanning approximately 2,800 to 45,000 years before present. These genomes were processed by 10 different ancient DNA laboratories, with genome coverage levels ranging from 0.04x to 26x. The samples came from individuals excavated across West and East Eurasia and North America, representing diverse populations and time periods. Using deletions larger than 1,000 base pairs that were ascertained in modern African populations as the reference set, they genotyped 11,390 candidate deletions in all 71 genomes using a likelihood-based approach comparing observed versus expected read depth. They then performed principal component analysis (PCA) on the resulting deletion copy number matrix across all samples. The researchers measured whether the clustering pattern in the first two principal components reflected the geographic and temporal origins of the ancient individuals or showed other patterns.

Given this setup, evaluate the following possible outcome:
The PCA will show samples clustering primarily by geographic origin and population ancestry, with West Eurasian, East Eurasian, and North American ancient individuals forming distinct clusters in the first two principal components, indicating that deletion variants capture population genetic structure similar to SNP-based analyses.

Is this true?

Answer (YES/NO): NO